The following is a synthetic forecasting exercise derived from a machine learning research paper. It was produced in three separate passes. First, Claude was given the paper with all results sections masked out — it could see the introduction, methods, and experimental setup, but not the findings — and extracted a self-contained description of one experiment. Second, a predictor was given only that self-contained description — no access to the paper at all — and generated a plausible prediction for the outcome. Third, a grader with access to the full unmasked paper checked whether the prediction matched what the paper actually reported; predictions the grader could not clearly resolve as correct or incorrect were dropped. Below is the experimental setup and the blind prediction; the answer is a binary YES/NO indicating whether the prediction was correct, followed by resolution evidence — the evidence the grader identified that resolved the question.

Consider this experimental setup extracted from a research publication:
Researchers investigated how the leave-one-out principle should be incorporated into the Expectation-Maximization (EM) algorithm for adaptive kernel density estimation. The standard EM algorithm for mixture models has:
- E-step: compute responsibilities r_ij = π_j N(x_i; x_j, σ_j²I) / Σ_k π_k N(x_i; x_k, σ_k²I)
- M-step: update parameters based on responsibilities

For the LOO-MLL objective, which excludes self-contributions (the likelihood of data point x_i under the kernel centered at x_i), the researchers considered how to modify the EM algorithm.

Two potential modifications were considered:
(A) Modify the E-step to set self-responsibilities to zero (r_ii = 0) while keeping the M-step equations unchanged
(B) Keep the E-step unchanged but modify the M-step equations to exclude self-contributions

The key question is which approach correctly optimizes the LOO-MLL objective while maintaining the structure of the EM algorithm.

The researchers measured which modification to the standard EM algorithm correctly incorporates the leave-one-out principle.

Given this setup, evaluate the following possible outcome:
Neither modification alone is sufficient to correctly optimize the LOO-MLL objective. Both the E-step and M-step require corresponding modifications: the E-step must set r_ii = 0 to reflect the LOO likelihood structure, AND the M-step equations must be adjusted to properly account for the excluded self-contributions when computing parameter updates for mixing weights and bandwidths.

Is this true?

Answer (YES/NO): NO